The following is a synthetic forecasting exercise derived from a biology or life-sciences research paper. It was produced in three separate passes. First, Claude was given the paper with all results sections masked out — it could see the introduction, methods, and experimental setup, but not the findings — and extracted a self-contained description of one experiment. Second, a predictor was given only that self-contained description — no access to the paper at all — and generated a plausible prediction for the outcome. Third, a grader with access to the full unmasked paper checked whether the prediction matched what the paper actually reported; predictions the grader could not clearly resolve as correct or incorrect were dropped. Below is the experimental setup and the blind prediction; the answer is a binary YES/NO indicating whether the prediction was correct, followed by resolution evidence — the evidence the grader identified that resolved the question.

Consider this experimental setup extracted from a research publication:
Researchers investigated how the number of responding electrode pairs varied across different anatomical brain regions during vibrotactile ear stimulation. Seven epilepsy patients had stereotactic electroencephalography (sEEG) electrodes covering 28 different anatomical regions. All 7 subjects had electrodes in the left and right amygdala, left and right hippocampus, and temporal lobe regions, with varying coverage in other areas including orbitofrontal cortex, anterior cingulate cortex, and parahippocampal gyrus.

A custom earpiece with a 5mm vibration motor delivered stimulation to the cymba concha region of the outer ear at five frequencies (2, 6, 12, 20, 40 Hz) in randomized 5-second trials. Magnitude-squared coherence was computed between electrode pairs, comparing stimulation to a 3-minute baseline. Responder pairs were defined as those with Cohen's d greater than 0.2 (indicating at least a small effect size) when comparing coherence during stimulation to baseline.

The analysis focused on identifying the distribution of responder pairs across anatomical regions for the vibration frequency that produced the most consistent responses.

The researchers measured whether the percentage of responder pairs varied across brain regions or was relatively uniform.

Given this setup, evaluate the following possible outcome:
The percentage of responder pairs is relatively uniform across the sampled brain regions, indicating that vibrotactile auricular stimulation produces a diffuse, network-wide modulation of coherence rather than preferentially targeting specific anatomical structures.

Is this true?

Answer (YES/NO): NO